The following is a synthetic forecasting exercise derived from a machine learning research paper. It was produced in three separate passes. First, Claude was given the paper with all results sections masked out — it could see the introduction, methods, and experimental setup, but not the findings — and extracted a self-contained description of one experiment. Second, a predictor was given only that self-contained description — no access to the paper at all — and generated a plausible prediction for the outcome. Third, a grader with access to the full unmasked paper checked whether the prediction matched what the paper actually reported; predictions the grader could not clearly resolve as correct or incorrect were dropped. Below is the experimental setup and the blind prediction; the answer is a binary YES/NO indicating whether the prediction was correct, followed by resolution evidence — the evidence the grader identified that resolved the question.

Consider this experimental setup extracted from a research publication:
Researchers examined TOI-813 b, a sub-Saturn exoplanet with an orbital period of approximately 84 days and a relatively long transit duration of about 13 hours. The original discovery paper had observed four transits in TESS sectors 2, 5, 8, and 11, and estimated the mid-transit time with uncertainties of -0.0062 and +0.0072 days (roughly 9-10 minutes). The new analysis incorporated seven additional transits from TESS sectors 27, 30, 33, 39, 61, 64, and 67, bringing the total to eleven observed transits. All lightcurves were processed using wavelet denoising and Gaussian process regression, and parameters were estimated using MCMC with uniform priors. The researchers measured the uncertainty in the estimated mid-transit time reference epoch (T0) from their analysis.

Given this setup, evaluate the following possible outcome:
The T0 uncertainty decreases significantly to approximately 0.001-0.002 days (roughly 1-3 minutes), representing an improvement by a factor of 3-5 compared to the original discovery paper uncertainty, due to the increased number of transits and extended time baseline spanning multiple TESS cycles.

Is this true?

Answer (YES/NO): NO